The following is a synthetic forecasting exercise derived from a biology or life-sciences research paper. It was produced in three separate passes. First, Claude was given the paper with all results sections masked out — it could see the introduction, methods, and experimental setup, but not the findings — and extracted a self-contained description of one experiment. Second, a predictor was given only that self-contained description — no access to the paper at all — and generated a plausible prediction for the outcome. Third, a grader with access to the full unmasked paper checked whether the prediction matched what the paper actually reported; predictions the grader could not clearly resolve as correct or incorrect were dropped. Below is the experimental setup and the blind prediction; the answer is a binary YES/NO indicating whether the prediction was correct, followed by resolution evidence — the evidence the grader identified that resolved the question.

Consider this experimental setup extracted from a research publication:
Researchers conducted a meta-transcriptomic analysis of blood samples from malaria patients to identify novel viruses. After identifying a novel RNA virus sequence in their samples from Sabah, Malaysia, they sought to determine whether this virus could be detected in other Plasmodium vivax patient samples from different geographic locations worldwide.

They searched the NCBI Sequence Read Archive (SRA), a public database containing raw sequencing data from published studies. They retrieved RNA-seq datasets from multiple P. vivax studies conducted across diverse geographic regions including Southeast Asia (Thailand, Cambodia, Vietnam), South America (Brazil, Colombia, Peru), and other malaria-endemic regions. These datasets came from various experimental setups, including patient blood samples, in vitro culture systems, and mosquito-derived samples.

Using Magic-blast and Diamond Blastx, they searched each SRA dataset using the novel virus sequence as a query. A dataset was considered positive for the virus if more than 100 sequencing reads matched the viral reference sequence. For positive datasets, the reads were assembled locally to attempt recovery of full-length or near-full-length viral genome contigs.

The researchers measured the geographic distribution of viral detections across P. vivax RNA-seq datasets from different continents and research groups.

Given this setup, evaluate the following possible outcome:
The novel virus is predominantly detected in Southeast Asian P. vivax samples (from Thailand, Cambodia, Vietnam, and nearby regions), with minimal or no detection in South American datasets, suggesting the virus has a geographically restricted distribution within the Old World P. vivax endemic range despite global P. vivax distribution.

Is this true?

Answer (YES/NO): NO